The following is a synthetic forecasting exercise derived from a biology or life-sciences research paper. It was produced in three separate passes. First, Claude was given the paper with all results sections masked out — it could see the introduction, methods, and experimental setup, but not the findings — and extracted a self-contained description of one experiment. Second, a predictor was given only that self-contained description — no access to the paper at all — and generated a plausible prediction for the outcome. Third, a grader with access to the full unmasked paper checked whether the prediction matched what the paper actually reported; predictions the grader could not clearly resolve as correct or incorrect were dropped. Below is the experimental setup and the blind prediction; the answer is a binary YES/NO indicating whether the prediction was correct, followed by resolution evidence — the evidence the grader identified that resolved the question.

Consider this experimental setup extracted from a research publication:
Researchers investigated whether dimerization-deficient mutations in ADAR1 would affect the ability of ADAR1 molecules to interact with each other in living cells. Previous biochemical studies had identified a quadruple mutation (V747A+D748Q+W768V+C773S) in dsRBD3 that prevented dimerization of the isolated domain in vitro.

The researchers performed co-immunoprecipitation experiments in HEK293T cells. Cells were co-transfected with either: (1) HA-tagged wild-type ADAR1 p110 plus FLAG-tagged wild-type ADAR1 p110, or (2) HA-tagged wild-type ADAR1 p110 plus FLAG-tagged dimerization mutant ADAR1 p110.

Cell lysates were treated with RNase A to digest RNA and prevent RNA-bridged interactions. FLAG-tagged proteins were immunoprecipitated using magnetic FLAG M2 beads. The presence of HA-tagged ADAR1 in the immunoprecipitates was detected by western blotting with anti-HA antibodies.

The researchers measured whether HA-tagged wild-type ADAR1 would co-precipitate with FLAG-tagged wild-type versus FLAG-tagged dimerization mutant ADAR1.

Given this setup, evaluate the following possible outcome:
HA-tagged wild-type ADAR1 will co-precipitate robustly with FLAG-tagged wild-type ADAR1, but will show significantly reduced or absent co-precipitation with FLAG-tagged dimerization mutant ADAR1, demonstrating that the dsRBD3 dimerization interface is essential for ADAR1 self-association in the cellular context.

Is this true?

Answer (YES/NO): NO